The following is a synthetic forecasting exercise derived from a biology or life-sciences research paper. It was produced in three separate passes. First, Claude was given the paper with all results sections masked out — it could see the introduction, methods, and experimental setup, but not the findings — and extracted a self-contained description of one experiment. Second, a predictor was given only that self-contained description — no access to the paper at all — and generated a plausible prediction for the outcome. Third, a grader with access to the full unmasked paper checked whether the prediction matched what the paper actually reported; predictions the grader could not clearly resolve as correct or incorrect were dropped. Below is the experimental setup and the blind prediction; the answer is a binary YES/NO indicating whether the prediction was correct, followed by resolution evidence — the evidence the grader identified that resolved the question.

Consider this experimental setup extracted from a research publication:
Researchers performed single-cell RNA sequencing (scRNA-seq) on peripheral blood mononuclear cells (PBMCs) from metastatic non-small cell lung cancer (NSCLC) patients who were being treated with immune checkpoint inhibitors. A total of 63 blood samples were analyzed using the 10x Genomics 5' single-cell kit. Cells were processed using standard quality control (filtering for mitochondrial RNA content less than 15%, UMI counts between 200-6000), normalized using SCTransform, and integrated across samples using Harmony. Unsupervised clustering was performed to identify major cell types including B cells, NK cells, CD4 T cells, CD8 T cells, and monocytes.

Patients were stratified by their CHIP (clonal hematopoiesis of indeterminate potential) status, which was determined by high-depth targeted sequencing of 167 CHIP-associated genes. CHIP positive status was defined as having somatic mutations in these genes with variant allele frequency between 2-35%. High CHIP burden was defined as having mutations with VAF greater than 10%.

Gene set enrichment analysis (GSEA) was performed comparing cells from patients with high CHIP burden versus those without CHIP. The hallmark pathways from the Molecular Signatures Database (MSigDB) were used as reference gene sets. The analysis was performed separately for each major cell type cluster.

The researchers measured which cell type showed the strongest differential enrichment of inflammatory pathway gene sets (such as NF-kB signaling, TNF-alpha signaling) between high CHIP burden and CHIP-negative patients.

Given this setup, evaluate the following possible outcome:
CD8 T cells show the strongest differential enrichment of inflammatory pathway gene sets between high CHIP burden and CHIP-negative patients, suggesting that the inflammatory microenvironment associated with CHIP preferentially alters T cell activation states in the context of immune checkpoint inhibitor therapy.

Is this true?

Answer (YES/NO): NO